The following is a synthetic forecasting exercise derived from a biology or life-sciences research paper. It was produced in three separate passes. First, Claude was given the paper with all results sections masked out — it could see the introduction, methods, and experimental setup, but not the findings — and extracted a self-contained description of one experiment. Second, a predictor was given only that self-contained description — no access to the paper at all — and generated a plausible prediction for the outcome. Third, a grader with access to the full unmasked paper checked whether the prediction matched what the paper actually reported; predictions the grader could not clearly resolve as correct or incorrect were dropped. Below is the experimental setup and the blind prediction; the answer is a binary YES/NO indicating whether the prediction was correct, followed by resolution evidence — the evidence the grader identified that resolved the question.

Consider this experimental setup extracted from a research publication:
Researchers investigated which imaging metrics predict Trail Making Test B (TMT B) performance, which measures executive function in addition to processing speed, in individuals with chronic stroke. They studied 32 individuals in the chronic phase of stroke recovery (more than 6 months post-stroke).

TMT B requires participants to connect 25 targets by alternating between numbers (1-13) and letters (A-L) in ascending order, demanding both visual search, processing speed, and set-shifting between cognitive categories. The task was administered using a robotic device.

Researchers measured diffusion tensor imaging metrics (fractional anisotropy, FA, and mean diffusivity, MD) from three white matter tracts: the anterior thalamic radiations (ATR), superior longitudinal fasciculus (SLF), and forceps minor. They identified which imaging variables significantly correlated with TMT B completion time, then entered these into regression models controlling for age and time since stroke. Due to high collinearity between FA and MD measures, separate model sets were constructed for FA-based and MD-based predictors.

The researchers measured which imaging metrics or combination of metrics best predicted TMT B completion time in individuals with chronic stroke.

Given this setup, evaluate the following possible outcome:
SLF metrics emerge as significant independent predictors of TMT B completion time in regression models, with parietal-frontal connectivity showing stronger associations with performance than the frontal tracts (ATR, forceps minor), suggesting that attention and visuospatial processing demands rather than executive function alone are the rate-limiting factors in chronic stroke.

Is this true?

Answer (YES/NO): NO